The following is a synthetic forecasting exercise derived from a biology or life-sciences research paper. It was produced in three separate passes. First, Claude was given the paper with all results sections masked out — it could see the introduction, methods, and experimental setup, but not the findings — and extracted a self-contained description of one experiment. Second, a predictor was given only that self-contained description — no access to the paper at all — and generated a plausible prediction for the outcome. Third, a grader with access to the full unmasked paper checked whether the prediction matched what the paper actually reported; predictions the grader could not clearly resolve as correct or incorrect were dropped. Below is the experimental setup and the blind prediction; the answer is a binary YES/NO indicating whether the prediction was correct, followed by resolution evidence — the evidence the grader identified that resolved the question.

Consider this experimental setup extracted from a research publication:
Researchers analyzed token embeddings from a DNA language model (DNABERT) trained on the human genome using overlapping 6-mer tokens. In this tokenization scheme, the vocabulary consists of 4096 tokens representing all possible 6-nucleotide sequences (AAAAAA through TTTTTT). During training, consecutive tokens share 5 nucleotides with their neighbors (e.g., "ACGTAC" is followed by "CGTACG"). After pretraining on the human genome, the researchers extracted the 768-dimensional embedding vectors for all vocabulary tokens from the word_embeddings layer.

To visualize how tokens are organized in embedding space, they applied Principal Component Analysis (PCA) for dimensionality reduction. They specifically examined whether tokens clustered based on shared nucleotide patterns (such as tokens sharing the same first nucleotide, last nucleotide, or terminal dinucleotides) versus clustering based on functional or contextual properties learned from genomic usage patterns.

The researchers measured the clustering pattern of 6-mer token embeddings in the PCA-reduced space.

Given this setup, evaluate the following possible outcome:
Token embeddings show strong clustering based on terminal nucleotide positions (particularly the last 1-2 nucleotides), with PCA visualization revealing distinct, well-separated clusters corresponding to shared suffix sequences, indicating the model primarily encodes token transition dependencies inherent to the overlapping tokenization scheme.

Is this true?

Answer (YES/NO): NO